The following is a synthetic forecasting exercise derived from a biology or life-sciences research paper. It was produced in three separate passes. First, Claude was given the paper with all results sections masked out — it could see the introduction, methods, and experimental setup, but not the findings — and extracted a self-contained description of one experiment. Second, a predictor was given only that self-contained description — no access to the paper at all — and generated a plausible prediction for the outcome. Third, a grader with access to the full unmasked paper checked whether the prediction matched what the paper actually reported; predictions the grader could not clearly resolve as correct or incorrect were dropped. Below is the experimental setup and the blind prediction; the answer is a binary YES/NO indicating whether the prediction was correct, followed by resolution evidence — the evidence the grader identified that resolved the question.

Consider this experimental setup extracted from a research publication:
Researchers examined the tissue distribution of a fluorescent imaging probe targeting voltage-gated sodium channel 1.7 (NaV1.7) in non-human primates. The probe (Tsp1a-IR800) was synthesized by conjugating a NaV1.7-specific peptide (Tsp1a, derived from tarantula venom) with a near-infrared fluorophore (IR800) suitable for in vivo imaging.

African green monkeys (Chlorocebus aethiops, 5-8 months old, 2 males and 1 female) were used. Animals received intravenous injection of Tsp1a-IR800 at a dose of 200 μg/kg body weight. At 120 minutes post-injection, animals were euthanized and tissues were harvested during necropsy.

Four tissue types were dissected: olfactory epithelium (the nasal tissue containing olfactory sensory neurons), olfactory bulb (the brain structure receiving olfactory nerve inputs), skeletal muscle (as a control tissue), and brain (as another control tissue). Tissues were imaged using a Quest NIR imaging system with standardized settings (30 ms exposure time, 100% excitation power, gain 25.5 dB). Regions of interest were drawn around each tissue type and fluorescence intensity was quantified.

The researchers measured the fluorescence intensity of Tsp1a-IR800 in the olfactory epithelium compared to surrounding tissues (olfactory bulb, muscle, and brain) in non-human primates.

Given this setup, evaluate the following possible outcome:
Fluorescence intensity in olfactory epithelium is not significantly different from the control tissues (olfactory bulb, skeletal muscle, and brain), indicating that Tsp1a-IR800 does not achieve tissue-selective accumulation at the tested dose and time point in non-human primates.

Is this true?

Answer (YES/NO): NO